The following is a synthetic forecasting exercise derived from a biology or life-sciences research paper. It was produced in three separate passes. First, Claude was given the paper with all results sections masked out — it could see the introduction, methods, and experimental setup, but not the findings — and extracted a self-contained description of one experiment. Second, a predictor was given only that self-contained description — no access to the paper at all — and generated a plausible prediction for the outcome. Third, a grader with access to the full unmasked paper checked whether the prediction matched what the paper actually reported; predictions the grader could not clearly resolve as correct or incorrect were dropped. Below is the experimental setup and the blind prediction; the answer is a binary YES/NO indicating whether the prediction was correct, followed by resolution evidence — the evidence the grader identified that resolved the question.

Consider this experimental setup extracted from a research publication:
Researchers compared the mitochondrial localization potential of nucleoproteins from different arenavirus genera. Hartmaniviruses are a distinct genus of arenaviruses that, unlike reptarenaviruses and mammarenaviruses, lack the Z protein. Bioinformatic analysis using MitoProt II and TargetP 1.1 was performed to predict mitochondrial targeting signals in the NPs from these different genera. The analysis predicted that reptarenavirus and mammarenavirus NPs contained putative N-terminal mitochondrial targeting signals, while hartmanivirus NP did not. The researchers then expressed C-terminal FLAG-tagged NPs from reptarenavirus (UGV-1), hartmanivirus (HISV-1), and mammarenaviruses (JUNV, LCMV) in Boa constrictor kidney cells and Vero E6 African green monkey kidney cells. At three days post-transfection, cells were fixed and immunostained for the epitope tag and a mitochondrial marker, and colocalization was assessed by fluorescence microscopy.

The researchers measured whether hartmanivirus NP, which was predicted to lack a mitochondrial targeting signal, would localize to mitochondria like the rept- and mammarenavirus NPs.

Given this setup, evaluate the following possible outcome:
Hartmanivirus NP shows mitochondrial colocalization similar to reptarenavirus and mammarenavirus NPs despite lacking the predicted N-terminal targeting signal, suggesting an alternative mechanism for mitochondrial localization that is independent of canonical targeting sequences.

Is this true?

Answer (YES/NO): YES